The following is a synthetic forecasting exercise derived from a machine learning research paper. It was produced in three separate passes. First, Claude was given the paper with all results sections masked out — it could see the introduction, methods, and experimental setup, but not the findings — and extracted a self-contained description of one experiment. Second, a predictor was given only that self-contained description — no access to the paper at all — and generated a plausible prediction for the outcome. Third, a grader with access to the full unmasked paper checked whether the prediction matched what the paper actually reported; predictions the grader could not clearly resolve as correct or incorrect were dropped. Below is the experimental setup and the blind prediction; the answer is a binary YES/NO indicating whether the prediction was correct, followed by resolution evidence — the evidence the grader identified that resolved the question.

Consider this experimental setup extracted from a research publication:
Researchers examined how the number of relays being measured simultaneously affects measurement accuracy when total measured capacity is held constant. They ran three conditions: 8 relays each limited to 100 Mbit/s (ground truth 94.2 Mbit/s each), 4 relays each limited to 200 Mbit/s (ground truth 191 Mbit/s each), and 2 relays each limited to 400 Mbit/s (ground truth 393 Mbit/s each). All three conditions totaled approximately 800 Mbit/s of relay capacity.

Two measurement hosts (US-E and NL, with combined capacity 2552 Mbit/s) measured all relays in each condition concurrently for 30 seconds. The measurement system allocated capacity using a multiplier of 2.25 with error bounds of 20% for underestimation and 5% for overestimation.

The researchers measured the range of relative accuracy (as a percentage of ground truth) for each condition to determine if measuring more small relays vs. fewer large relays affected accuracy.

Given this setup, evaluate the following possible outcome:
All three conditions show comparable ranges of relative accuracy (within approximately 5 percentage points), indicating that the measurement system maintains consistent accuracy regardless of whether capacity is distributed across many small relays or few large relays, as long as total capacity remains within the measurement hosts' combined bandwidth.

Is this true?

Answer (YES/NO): NO